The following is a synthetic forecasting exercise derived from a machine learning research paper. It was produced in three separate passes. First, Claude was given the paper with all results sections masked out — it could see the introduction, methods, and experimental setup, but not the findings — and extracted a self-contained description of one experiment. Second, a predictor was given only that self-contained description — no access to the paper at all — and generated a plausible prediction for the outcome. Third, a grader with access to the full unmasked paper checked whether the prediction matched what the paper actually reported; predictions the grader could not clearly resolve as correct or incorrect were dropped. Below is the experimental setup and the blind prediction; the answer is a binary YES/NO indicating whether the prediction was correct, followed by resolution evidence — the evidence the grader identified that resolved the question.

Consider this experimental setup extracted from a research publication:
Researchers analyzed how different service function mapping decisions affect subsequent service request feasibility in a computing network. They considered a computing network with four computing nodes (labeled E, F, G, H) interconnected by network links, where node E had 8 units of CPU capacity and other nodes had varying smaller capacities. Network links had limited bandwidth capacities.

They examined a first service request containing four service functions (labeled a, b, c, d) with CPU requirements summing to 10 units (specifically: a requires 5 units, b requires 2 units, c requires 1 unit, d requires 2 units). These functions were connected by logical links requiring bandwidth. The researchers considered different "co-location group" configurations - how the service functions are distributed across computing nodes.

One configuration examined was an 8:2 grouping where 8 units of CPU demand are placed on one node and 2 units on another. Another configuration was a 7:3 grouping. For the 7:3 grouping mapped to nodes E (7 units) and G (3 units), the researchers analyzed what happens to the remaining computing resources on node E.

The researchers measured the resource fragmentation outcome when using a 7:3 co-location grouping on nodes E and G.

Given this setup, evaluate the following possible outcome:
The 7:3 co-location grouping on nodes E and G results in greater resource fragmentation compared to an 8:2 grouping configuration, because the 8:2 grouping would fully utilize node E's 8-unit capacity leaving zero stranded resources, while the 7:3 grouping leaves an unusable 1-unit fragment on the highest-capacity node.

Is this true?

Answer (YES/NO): YES